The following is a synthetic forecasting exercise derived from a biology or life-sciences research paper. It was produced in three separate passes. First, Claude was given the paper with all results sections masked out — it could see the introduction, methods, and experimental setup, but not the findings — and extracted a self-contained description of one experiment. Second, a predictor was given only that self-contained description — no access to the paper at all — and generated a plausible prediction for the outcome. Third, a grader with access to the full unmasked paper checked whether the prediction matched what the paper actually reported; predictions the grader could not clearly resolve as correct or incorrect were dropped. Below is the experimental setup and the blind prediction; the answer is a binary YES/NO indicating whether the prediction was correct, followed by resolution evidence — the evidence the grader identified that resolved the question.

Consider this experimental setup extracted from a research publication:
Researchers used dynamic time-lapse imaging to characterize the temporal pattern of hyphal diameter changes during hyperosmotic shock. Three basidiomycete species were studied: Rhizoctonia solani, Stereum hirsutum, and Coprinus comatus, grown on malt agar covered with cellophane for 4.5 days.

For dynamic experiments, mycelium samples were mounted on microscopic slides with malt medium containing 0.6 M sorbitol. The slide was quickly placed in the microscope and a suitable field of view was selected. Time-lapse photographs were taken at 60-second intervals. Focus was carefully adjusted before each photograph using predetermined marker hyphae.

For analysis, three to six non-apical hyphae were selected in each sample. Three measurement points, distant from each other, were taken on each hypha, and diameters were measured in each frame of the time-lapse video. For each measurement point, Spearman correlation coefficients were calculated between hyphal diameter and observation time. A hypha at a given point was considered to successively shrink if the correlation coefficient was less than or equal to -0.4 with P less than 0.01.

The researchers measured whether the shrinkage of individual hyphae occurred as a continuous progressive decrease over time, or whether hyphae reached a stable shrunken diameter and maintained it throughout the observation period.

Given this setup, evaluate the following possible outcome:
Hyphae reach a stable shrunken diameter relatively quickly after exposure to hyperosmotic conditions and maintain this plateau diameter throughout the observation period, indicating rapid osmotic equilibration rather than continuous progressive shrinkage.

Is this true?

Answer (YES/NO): YES